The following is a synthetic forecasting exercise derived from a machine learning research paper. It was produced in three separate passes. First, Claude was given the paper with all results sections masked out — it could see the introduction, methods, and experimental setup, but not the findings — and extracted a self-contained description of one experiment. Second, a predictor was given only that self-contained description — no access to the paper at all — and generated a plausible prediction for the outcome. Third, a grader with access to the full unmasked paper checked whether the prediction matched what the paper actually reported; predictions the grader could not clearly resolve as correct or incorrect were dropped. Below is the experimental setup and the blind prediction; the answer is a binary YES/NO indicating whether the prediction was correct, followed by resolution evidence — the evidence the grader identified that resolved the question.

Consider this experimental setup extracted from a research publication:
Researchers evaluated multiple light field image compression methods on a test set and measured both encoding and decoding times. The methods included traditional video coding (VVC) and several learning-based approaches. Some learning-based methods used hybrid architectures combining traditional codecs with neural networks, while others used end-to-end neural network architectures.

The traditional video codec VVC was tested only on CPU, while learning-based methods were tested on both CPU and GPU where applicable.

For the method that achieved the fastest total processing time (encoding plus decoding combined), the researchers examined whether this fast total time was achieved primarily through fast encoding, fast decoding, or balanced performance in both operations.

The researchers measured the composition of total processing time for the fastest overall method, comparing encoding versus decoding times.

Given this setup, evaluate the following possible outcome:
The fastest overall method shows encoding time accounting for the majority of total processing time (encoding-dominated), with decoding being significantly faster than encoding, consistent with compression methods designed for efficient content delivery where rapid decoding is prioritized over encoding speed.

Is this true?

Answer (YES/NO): NO